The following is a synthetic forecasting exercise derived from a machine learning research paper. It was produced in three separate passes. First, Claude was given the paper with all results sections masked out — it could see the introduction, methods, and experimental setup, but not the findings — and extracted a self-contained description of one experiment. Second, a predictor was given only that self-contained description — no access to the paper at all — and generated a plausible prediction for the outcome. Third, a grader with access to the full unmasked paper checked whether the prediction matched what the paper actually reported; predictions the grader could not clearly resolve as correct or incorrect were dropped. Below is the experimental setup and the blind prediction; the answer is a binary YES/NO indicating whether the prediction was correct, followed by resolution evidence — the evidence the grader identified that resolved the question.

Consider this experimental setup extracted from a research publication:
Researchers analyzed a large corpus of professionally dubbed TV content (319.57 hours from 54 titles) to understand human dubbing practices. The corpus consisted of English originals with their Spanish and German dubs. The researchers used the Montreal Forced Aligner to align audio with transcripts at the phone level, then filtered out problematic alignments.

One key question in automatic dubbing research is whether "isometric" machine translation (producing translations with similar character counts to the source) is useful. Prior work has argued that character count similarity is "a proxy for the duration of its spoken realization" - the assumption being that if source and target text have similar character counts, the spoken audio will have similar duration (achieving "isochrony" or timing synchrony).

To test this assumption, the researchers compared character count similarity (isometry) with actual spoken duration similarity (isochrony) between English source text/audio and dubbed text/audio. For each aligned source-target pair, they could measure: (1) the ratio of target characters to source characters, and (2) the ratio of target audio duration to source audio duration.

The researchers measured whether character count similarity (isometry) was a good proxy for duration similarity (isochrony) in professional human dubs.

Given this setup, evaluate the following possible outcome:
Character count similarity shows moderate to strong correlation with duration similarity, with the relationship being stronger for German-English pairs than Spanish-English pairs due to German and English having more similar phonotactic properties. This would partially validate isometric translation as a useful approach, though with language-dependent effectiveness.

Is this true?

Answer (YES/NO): NO